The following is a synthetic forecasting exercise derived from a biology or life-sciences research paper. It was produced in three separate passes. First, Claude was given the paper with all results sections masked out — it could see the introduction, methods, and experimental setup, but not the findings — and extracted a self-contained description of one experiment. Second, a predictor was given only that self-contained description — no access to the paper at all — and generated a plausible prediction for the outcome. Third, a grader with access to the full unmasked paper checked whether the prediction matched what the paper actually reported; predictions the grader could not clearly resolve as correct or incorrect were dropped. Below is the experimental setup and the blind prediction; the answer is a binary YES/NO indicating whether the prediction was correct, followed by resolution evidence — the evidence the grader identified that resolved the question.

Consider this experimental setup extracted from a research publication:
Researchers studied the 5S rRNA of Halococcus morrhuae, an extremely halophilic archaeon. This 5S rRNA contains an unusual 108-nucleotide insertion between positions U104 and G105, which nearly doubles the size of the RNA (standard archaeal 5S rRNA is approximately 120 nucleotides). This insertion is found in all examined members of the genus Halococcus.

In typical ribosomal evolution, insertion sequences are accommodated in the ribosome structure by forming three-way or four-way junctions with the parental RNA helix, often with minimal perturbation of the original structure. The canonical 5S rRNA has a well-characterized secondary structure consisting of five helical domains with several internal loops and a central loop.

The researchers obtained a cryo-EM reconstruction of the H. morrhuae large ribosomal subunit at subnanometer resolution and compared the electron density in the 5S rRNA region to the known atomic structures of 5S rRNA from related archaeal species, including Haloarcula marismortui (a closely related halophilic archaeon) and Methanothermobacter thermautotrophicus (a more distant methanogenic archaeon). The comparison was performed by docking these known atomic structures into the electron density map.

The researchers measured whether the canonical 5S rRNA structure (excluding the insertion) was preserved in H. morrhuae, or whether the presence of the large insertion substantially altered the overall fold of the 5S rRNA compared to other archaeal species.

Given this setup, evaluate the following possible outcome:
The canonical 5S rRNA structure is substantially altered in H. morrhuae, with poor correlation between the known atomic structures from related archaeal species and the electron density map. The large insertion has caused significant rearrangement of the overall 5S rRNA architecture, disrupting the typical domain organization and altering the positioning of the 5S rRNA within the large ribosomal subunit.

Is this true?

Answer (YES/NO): NO